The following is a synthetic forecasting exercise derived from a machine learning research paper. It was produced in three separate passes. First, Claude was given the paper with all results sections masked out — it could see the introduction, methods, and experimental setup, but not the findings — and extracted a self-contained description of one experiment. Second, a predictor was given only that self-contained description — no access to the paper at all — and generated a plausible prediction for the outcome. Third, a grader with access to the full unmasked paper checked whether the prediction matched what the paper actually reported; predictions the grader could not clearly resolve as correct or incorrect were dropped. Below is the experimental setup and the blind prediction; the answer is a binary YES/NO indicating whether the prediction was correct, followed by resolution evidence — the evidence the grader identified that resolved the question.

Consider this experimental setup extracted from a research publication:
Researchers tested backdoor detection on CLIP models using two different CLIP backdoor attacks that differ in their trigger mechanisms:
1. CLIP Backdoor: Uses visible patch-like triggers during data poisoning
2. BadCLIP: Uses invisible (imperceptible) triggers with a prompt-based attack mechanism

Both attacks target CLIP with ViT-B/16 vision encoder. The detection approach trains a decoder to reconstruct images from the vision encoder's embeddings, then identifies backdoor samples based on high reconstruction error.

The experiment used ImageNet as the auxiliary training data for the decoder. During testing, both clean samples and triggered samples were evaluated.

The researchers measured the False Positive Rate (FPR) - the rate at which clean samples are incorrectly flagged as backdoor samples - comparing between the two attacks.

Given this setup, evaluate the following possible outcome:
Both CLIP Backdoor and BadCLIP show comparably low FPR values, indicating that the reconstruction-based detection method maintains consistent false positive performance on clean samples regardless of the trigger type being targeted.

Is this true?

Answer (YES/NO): NO